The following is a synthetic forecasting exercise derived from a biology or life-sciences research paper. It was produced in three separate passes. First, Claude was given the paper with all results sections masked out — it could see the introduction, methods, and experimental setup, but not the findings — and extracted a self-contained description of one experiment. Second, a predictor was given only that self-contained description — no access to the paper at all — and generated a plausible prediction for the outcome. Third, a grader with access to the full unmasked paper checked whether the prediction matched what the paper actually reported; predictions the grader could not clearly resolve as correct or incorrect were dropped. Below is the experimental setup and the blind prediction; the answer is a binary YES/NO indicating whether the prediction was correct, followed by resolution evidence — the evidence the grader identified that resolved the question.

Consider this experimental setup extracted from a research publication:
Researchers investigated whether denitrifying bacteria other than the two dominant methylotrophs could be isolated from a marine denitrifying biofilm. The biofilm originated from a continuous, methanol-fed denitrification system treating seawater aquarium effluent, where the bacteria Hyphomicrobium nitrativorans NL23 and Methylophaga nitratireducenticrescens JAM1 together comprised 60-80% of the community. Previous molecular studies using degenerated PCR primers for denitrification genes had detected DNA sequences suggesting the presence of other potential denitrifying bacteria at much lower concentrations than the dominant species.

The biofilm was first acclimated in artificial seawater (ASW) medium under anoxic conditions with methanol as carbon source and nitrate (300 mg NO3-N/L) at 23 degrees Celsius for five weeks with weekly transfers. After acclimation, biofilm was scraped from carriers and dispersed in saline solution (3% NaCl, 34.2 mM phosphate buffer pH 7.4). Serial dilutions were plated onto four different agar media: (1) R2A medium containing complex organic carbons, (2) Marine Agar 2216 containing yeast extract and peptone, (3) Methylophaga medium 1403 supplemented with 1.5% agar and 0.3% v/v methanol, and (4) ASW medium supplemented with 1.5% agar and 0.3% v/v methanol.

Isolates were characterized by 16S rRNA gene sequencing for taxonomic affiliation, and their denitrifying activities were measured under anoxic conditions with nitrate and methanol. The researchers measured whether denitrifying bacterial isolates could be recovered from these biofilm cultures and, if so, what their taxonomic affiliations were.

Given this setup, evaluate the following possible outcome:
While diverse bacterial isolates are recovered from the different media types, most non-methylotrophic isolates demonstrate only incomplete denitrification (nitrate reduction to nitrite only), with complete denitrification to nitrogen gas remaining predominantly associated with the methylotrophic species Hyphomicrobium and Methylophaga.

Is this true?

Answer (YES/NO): NO